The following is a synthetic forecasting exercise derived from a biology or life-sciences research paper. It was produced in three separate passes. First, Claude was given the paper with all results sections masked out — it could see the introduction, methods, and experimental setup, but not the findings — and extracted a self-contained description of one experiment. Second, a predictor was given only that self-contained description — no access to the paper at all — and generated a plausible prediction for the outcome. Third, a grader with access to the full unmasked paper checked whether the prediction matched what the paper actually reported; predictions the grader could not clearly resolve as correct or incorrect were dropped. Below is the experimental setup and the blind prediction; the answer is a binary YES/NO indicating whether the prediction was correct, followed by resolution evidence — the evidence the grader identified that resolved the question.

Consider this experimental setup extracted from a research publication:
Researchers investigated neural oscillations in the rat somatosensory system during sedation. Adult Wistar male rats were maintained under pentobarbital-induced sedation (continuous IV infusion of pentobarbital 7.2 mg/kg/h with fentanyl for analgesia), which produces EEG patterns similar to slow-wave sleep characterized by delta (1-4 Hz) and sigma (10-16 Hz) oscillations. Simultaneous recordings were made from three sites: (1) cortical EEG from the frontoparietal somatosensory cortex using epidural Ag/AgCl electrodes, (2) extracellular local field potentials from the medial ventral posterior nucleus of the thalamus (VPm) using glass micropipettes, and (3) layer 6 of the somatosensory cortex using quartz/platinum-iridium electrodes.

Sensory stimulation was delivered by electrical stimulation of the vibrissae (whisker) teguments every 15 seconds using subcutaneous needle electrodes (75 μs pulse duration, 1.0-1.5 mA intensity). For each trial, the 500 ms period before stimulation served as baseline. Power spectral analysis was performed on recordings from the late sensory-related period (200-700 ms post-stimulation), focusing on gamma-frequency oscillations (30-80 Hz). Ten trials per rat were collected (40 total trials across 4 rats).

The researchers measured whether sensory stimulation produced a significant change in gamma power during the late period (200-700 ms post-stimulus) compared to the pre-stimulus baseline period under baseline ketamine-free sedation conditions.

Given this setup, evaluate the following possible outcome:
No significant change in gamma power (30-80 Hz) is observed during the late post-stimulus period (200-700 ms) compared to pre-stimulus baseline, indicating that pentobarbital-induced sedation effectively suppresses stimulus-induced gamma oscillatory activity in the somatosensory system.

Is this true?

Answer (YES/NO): NO